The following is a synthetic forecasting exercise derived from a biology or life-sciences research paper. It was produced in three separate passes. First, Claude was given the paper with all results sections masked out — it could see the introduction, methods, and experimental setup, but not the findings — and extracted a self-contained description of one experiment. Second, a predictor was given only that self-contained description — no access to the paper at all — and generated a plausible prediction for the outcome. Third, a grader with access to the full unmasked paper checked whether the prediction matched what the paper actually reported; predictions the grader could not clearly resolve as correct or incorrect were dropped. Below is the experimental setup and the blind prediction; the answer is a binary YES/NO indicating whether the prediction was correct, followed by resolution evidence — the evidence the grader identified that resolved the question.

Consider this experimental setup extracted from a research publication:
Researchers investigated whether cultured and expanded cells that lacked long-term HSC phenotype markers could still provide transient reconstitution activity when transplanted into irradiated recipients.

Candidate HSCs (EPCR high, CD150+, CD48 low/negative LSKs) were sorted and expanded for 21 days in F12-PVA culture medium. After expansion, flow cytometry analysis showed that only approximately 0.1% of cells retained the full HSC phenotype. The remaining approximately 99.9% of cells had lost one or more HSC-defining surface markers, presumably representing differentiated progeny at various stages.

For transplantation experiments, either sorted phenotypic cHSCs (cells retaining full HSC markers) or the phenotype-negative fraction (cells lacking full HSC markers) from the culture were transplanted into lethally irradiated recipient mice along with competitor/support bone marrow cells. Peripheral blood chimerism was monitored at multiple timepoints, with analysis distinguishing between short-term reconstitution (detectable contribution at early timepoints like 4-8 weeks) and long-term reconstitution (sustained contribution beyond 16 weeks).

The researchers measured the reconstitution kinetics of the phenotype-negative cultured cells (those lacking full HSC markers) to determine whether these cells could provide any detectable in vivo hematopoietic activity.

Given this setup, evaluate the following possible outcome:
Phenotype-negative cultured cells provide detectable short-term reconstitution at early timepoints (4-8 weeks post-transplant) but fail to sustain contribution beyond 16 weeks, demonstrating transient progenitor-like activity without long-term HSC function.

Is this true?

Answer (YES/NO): YES